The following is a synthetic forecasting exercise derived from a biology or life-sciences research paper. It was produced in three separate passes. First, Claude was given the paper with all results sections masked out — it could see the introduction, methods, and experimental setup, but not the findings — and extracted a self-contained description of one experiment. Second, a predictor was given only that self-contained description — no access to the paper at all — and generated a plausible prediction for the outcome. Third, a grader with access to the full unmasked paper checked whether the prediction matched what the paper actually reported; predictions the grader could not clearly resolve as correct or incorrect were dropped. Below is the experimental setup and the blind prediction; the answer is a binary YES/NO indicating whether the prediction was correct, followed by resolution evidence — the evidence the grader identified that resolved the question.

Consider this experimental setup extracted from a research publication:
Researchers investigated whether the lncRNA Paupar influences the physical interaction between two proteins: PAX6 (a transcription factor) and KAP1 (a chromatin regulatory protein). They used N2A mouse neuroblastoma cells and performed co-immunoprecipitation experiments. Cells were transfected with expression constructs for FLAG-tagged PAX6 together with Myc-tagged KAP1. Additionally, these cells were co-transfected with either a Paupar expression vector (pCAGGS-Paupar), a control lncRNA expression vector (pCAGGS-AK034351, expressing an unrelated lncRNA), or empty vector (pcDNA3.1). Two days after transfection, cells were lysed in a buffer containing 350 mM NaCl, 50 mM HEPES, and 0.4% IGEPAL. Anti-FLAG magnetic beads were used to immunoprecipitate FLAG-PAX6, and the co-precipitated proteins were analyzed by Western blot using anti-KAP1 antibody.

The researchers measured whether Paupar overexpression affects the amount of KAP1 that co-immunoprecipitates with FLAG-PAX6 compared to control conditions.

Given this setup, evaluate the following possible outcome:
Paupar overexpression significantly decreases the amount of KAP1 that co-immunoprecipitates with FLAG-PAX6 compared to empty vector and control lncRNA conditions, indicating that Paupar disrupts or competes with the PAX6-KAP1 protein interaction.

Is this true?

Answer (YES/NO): NO